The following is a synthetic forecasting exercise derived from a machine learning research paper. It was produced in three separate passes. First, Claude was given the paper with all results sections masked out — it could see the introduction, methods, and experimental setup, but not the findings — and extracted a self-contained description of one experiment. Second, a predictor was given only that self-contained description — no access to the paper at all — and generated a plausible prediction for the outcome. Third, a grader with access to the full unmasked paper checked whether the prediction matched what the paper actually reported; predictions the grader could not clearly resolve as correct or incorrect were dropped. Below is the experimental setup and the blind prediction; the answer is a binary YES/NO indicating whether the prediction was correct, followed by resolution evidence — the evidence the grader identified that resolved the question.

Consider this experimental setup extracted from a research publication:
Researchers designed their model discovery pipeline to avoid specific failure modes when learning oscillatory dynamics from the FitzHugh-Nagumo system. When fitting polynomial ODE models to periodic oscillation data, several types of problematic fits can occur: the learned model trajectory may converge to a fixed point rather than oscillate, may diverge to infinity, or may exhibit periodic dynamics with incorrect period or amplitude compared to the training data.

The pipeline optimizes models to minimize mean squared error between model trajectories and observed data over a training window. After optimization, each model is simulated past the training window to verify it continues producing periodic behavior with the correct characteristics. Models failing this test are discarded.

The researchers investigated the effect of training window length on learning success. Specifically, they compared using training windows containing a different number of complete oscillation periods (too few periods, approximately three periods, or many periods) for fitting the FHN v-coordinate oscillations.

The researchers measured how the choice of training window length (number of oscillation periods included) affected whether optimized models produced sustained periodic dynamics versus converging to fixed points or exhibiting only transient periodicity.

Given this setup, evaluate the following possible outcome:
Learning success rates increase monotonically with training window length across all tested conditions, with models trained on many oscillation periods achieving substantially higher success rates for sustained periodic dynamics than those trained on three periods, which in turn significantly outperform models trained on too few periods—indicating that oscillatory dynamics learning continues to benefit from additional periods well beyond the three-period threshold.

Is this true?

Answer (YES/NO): NO